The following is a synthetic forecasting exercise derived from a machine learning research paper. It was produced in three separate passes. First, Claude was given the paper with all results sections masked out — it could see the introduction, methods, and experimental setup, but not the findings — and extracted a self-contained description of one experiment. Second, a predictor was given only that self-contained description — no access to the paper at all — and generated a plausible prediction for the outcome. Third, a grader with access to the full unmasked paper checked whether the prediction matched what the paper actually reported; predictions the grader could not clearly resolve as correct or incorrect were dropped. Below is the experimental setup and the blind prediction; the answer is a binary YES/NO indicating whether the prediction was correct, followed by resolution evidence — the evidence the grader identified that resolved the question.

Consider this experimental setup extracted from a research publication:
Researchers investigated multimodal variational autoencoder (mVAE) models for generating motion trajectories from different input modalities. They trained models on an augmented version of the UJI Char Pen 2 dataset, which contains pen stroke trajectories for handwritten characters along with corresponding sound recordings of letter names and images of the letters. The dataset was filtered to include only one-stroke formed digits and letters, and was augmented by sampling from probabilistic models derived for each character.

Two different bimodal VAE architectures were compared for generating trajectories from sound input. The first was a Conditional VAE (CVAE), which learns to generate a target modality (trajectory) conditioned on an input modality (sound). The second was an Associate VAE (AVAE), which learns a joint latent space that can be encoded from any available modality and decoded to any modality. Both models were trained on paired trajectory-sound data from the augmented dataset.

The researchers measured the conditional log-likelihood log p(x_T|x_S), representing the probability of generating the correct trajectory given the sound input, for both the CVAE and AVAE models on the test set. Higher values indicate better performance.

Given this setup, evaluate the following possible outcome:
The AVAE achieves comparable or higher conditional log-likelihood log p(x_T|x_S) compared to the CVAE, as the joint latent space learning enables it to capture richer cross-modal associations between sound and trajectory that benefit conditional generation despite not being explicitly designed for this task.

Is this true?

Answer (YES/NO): YES